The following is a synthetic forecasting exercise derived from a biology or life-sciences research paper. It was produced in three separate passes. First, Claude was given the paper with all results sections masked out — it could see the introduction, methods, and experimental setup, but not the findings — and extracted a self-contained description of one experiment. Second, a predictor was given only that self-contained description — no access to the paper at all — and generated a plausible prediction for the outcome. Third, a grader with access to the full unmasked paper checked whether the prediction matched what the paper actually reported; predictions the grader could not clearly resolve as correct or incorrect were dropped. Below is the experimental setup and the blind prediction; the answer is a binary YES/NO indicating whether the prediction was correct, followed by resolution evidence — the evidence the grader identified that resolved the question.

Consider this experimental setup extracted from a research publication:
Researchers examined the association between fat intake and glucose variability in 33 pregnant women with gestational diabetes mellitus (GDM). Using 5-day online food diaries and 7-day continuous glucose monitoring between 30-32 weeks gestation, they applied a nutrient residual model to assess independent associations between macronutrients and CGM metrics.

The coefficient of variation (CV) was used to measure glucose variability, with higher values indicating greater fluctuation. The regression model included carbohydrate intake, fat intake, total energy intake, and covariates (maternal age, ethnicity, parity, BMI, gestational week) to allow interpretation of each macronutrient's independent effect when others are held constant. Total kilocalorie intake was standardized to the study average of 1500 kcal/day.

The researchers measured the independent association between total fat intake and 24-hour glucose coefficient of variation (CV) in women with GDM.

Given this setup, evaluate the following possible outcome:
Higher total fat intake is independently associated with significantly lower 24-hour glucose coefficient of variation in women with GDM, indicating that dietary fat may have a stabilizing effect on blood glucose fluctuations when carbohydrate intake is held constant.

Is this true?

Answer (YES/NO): NO